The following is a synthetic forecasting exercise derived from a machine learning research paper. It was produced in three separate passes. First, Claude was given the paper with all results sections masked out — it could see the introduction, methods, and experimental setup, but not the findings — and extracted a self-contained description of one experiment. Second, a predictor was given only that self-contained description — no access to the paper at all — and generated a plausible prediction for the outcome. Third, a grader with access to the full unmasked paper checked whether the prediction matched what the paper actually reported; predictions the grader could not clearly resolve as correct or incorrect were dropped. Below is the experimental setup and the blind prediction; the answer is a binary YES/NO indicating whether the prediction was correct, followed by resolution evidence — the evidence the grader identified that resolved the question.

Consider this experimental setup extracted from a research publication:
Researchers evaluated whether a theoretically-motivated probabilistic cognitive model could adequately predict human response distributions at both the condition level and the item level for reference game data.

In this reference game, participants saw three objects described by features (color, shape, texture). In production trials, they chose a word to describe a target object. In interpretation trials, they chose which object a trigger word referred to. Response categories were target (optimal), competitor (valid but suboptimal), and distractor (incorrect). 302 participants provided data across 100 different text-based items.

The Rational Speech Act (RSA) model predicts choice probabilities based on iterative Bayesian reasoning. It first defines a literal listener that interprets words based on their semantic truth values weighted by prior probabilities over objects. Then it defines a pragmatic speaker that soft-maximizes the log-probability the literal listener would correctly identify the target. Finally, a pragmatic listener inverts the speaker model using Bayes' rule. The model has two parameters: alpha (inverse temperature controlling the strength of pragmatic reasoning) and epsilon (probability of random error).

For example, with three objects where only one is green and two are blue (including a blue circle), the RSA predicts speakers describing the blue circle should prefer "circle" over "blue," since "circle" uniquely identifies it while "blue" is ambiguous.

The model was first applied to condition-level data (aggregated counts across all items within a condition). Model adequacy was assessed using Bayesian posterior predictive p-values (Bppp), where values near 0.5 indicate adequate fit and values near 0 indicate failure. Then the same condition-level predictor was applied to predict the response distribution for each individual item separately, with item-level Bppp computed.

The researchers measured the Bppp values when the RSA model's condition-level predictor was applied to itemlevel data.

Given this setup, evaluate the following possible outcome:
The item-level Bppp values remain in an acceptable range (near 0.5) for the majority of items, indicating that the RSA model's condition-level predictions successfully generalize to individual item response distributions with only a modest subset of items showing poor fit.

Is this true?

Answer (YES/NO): NO